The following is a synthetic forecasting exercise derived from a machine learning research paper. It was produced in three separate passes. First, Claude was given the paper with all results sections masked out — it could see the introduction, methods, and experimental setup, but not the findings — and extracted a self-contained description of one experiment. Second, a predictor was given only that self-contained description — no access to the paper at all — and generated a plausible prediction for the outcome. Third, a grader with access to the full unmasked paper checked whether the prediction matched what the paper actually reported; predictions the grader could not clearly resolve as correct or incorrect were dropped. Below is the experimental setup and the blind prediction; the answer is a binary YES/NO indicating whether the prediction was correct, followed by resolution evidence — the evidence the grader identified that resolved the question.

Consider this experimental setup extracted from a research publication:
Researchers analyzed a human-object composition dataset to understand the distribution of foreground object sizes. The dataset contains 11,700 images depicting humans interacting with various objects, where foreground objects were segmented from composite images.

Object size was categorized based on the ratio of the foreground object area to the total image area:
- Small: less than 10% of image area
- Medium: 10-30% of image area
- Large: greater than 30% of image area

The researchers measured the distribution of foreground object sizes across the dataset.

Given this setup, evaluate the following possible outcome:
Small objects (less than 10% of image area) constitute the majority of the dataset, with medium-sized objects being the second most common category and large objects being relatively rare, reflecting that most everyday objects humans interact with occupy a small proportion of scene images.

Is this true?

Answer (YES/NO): NO